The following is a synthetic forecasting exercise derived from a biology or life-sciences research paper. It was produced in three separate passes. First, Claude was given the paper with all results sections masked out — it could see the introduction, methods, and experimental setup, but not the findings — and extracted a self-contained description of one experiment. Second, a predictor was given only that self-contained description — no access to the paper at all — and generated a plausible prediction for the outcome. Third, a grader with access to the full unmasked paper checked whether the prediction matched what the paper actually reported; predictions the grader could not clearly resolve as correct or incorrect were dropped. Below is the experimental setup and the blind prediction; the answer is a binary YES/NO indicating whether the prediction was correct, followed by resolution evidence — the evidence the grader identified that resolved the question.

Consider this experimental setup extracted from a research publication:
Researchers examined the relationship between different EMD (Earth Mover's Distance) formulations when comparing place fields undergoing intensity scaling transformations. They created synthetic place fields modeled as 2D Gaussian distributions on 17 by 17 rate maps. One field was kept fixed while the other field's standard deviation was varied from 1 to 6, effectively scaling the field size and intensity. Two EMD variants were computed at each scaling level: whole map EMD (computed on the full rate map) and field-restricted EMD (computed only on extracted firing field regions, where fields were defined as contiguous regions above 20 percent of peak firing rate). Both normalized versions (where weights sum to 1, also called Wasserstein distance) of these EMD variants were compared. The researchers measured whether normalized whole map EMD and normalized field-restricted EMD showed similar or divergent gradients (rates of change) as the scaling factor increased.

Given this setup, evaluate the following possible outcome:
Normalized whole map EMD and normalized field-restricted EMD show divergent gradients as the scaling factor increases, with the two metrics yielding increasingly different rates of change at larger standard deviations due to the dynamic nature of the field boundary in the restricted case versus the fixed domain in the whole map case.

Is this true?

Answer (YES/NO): NO